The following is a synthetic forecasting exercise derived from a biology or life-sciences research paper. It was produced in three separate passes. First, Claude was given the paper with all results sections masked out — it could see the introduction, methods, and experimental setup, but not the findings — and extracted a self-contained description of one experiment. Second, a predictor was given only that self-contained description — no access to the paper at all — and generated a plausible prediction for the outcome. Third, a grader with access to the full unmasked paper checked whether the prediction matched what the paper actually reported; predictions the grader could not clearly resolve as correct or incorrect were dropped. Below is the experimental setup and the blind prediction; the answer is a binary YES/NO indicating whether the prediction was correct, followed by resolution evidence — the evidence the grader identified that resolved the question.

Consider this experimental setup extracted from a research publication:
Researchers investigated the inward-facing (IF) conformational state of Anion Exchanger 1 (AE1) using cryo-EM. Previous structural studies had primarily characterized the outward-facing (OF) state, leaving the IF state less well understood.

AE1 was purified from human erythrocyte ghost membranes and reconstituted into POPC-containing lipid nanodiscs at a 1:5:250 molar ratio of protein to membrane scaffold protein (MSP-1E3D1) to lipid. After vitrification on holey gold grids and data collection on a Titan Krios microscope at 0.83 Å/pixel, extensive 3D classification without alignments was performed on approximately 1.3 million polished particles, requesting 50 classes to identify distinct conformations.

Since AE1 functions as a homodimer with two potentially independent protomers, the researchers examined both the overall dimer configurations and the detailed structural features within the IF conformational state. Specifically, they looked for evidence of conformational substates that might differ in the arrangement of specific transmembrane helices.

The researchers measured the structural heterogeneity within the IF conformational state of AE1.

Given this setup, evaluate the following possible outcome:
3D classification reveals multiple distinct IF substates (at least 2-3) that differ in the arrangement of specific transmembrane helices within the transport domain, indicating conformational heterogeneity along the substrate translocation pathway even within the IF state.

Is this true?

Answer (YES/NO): YES